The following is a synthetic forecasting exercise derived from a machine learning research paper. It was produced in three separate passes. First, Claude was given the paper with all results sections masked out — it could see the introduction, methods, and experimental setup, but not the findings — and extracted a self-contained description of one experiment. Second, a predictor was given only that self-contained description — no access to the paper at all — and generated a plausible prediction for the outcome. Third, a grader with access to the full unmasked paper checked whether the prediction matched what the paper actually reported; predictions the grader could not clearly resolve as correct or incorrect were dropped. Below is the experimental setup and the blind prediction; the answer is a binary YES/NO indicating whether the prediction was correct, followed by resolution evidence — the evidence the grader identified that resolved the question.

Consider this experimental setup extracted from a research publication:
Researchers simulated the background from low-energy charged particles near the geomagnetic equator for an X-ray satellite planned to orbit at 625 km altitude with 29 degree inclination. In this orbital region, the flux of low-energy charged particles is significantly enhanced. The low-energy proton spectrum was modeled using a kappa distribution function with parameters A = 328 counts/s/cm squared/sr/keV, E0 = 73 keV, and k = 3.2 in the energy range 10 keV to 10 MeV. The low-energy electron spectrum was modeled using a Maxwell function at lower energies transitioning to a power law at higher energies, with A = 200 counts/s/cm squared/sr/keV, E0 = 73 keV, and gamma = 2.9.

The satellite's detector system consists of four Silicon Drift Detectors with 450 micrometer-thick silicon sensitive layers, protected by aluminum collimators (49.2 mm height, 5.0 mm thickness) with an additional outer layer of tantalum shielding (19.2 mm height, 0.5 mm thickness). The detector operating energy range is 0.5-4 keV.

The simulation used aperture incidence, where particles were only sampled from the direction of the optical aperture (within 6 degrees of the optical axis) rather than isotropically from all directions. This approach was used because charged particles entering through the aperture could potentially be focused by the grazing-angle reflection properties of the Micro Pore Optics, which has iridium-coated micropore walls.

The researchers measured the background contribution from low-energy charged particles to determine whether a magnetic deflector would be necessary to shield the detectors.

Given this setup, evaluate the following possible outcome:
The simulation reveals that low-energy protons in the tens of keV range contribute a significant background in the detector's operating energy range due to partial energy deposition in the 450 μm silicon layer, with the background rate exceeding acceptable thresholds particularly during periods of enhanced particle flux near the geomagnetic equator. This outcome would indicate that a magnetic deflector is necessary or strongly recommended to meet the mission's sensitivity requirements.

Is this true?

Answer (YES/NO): NO